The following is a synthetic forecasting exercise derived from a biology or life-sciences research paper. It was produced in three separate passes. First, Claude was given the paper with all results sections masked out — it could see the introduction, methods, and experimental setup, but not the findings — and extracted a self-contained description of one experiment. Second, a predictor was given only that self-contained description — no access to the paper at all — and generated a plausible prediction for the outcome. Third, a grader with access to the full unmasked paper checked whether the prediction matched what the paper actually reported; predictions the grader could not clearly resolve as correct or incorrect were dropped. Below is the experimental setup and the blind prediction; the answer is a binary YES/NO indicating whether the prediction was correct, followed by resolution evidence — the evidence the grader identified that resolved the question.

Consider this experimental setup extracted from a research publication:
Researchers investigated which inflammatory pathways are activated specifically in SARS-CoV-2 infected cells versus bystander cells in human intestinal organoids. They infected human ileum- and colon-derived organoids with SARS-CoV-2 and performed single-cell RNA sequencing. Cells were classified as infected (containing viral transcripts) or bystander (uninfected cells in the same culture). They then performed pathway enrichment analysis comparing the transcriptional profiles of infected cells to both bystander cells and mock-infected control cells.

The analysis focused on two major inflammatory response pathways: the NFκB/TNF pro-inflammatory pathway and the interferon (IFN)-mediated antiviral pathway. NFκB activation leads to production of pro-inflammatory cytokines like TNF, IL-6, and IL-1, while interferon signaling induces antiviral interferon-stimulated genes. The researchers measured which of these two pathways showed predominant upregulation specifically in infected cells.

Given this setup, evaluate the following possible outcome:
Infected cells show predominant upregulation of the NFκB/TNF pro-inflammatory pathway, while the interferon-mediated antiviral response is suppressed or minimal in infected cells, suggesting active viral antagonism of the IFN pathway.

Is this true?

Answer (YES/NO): YES